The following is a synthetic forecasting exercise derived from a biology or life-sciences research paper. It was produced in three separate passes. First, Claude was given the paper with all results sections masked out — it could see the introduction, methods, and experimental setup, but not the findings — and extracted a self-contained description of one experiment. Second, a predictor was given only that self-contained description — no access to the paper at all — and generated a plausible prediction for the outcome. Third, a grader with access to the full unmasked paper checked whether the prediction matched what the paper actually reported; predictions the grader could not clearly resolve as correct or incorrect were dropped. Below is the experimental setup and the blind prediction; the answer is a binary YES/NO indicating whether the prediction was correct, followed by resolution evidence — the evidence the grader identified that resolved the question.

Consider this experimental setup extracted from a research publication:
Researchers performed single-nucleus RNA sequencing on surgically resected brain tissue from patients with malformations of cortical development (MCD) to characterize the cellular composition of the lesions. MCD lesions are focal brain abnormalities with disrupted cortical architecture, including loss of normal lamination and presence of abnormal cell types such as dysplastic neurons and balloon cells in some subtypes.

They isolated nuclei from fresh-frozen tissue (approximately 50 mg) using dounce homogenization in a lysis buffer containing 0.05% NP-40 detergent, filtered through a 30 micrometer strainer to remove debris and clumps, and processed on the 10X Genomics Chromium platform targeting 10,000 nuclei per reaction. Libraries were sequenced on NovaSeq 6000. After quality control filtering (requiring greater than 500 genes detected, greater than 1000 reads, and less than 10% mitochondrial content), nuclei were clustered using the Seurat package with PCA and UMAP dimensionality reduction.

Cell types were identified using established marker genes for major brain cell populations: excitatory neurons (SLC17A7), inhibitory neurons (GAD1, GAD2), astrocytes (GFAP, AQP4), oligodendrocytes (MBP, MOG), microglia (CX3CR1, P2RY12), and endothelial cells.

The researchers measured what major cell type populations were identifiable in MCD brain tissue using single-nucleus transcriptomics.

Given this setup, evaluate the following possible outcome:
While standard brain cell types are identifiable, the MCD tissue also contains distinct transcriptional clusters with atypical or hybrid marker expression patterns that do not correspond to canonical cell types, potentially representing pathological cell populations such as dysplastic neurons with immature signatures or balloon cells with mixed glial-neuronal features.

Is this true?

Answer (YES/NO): YES